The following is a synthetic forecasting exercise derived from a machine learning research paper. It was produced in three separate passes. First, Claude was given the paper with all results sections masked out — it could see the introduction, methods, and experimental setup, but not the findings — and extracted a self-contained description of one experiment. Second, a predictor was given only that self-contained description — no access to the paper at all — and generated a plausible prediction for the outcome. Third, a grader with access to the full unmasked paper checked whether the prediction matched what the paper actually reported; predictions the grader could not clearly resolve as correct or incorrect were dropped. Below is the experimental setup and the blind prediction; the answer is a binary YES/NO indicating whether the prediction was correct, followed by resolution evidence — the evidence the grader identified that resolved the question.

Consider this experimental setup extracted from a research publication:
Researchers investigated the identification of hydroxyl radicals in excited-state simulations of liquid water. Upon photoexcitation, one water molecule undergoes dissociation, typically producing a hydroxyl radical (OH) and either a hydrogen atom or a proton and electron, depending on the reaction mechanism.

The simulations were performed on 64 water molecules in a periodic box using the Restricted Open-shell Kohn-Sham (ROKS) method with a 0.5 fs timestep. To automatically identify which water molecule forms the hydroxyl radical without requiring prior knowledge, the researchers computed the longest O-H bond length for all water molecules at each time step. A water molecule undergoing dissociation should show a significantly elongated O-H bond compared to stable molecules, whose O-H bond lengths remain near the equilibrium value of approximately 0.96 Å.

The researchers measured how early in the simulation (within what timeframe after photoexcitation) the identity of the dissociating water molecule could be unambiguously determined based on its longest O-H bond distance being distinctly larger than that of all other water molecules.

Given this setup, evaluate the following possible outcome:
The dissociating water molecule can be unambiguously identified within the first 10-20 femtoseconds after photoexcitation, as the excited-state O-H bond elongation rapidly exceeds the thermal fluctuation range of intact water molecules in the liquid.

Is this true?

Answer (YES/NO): YES